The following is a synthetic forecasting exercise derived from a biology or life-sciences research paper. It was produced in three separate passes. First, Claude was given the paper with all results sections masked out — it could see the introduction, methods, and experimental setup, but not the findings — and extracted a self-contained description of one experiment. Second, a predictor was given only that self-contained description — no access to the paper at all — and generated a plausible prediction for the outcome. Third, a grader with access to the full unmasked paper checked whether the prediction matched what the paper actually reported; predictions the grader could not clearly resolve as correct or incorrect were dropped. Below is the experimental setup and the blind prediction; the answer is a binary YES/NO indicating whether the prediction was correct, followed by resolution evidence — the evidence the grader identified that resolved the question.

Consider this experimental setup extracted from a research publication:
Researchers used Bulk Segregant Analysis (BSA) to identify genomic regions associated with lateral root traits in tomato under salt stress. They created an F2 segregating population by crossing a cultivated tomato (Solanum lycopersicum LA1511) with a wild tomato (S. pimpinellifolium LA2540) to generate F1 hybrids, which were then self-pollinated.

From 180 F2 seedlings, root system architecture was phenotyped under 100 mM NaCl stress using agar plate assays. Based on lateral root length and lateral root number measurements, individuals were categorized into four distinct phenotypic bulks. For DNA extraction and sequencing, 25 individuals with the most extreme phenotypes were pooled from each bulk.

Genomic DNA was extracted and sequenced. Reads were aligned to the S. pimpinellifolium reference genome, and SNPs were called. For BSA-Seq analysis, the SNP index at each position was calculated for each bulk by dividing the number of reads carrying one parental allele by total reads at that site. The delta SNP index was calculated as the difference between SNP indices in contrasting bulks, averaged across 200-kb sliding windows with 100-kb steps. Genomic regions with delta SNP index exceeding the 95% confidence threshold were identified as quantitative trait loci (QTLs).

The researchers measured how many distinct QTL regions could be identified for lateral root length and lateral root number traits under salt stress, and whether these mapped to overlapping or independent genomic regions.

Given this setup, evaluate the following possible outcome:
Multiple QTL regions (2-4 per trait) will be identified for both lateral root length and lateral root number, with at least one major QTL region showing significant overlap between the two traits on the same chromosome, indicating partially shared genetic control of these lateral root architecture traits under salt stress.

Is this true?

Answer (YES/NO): NO